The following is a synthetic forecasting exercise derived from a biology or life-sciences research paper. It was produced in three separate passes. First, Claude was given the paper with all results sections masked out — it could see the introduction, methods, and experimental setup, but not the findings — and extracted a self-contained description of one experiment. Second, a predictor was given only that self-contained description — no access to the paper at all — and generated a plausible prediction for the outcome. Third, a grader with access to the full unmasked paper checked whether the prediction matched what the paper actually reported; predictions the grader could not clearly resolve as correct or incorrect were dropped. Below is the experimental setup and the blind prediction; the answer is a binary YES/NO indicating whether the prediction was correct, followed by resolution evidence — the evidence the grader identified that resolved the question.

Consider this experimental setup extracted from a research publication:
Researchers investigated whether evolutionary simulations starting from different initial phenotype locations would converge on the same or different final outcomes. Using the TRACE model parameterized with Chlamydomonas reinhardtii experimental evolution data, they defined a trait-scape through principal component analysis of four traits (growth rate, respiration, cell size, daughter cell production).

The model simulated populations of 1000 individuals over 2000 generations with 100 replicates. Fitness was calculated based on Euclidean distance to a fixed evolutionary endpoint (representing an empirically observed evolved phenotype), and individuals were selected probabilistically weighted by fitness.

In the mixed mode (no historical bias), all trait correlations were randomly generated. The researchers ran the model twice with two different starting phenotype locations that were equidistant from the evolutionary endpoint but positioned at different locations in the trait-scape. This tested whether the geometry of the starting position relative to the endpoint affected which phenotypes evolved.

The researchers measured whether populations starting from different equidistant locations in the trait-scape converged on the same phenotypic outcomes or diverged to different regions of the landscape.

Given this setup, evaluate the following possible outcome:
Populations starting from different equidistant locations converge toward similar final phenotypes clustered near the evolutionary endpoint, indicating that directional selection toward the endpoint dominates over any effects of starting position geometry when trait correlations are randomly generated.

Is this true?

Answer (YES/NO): NO